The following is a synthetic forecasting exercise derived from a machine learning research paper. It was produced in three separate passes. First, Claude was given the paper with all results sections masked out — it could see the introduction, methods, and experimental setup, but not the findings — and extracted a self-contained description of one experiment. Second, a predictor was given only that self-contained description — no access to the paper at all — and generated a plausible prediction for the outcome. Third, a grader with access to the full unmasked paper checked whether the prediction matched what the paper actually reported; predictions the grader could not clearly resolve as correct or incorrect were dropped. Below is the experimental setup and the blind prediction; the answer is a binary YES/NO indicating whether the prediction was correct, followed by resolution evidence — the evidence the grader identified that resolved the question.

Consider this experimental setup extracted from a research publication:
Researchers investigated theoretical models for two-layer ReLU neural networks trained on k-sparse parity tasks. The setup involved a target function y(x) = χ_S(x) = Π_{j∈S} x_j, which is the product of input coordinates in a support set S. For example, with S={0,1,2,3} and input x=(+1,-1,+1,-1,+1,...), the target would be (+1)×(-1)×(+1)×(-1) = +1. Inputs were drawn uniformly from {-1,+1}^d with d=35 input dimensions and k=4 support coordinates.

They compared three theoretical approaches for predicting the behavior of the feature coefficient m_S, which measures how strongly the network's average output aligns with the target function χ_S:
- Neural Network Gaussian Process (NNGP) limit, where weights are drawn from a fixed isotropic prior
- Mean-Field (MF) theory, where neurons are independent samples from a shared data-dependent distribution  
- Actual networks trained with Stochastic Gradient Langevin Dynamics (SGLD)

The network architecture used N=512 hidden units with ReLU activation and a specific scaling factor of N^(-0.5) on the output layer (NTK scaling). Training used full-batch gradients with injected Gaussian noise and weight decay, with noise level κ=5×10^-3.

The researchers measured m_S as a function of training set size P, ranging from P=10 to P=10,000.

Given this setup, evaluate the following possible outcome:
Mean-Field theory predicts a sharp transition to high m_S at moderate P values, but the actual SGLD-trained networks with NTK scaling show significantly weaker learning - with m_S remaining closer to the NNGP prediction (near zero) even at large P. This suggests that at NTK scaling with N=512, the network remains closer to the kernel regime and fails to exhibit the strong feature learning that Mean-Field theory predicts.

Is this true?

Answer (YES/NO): NO